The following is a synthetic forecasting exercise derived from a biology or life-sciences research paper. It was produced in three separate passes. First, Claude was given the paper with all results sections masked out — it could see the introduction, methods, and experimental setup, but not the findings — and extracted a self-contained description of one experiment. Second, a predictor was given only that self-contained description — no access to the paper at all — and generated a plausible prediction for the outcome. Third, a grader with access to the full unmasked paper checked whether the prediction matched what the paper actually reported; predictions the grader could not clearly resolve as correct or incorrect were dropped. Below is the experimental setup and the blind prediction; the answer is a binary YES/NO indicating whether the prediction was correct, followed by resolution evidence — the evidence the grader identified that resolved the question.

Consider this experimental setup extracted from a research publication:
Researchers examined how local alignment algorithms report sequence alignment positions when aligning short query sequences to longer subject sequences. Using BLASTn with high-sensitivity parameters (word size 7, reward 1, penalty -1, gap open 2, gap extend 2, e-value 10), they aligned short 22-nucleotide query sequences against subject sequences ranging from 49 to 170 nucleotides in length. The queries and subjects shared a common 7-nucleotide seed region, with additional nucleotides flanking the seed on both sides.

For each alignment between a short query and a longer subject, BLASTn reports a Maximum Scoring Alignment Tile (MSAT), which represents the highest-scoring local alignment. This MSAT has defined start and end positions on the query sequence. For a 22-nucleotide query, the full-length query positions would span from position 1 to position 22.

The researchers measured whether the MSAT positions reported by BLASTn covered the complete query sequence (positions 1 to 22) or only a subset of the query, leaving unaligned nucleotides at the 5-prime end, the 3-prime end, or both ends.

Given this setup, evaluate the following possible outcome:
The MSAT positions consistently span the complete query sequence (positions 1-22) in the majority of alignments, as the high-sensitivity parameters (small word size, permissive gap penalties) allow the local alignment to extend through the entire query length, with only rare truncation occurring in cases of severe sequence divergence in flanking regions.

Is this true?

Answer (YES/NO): NO